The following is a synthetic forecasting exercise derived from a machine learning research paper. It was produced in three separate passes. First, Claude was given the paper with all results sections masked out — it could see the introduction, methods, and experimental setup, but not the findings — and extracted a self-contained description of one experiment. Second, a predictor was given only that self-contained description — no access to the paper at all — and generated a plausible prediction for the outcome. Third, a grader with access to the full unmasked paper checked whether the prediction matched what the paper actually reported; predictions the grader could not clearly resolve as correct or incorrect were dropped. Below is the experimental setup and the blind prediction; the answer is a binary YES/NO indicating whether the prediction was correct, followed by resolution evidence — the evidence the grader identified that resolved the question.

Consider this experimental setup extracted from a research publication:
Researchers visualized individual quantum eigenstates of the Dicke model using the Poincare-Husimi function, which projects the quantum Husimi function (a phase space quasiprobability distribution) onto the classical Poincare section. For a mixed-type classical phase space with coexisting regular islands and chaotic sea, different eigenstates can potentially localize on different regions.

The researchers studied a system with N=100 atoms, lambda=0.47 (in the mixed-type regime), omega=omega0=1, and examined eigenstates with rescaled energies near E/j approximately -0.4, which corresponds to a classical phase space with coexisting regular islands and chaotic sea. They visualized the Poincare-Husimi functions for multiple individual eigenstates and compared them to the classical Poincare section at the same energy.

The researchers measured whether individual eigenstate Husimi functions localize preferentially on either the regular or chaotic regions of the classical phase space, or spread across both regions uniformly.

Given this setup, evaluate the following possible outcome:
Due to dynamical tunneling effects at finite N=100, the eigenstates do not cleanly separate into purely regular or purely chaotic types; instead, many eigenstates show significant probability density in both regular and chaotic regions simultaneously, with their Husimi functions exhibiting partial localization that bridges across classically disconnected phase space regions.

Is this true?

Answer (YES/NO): NO